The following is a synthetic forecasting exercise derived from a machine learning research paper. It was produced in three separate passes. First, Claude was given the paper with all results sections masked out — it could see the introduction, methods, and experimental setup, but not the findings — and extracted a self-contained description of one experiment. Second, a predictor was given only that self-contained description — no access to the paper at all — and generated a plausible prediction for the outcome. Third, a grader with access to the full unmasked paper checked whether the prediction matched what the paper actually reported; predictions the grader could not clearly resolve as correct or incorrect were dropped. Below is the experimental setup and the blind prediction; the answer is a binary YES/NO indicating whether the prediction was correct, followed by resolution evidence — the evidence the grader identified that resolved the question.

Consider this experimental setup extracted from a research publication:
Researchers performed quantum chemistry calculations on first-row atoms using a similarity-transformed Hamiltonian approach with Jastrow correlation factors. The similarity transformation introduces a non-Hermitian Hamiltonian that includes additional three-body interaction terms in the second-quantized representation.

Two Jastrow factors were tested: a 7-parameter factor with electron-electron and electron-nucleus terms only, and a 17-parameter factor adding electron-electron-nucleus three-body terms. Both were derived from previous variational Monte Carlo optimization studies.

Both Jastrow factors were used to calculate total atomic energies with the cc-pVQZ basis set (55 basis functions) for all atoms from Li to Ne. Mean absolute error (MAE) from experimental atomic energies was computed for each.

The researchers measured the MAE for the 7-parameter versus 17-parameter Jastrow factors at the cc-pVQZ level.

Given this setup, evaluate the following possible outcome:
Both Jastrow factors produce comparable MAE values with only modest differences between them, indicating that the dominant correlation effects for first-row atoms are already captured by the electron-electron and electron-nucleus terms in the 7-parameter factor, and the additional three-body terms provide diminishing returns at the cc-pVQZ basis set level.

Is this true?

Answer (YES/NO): NO